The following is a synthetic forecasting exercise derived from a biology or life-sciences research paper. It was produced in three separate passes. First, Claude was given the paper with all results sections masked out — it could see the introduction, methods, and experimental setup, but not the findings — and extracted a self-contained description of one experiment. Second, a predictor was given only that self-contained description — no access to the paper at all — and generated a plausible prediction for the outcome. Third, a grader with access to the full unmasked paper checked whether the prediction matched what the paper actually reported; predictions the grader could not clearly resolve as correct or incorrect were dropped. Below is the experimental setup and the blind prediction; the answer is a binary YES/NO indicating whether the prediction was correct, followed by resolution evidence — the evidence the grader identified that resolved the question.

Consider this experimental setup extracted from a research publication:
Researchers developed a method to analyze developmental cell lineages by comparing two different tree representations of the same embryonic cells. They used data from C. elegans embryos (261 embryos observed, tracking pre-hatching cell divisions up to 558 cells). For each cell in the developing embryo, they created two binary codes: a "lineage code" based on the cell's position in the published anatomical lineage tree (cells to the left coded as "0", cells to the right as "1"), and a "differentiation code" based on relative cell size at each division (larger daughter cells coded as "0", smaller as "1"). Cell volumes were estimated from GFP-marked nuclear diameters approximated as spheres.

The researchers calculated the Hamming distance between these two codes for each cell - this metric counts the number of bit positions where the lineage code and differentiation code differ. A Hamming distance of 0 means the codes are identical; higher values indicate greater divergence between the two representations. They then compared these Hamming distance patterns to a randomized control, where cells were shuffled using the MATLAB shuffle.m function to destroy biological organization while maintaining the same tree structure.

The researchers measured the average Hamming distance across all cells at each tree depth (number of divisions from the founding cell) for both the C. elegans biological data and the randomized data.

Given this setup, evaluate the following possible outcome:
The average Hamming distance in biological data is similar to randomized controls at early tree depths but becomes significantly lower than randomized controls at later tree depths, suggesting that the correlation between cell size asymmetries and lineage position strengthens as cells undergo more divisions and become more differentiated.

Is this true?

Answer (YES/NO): NO